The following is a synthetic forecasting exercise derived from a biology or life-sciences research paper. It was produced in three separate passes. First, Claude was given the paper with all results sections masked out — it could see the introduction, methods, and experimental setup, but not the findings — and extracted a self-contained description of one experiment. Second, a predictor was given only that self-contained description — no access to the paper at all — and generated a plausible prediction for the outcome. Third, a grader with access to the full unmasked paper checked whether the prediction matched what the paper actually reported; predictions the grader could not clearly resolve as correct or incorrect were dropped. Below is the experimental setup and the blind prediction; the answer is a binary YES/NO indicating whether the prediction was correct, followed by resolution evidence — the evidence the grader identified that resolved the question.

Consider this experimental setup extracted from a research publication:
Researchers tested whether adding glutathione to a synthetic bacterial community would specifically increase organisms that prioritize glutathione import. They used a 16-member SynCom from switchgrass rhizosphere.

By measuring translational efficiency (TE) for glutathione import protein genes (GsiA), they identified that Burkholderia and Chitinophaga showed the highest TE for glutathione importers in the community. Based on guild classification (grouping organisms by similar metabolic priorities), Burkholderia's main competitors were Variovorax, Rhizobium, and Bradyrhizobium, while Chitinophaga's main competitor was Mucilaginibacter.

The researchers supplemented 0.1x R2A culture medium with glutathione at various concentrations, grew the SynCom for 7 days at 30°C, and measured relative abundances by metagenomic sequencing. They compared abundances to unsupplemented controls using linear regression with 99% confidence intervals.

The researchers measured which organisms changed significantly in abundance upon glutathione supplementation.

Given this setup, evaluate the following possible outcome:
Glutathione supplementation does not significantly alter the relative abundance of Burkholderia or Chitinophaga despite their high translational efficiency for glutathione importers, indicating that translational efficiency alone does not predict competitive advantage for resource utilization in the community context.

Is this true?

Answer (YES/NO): NO